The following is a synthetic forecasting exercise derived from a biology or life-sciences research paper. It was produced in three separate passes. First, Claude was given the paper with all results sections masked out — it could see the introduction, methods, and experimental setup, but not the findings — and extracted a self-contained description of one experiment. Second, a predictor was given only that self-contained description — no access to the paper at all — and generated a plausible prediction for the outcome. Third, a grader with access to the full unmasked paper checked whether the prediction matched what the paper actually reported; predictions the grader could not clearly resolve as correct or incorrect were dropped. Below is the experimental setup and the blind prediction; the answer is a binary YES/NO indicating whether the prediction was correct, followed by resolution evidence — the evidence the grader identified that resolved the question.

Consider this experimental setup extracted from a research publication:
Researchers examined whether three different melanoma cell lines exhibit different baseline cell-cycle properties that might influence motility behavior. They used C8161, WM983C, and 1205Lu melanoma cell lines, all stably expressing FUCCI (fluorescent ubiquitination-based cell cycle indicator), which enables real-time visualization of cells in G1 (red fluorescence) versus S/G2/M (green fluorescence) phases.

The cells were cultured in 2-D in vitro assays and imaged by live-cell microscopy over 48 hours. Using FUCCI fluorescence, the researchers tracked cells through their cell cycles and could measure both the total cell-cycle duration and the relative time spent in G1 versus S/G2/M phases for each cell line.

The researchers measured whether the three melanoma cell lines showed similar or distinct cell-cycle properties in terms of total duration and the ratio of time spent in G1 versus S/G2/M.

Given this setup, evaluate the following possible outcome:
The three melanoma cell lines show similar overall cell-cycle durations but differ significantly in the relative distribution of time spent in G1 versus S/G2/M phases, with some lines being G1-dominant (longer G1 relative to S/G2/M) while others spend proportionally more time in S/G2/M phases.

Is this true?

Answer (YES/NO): NO